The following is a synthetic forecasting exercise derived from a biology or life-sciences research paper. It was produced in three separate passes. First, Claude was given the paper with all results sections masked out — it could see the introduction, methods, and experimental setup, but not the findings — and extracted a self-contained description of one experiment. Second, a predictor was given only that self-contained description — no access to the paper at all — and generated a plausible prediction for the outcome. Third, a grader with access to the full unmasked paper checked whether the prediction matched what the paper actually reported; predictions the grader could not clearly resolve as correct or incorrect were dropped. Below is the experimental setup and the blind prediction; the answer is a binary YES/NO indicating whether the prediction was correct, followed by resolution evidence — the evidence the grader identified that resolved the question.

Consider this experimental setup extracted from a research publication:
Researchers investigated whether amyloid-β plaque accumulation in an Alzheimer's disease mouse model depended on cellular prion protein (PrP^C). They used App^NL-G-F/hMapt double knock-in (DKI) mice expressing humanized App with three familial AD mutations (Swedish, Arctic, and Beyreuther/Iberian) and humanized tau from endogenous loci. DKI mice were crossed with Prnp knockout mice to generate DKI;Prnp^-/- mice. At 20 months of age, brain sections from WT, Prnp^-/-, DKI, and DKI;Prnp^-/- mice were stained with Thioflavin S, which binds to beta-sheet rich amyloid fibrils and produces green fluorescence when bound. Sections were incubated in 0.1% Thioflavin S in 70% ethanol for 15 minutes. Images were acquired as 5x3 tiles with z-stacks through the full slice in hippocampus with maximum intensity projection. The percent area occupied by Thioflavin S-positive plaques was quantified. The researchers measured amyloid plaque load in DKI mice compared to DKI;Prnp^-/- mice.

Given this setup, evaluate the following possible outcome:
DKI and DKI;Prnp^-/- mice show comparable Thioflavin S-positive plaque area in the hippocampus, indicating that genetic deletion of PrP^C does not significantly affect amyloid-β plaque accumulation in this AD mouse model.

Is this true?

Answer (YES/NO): YES